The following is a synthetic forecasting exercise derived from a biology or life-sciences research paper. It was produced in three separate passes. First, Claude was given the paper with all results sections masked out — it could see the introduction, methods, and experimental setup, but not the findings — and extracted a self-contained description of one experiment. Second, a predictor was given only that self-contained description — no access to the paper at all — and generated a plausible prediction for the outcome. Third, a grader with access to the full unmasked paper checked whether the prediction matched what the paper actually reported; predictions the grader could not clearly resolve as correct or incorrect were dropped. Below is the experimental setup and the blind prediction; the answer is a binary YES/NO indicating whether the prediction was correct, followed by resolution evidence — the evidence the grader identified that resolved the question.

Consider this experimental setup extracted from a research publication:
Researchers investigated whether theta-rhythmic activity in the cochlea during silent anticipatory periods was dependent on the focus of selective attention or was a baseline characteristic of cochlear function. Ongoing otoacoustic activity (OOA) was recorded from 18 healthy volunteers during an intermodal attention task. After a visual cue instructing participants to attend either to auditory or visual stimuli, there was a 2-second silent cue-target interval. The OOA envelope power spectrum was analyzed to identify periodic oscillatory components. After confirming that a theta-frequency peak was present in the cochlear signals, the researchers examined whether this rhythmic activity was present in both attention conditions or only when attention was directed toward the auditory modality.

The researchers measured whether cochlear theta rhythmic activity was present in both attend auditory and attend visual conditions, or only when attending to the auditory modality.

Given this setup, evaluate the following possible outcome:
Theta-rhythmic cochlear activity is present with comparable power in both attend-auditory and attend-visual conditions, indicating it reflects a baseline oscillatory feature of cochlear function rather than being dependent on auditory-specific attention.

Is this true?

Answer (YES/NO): NO